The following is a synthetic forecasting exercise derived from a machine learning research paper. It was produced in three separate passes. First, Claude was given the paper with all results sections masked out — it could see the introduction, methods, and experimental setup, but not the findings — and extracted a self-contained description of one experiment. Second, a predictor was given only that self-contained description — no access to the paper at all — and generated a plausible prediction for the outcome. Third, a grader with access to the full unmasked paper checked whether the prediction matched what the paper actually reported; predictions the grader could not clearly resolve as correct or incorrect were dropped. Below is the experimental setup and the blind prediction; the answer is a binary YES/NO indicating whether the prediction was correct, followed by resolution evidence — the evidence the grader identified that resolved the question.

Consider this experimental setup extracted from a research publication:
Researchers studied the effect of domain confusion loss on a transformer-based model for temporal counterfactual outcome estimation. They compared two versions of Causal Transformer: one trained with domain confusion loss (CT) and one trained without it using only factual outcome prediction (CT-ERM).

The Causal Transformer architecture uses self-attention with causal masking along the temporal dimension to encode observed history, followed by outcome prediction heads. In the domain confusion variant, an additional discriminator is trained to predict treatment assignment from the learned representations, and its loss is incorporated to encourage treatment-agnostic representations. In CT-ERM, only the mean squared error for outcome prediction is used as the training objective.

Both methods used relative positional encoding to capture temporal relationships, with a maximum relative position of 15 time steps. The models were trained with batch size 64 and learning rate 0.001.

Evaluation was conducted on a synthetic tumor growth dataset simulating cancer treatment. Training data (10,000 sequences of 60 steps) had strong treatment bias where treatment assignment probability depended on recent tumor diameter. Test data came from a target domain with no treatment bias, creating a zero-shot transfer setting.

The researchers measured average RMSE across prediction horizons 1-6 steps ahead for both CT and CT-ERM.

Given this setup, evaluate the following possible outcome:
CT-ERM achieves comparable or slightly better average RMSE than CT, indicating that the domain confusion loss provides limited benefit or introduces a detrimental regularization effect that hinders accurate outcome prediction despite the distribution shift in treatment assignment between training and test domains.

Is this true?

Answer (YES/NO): YES